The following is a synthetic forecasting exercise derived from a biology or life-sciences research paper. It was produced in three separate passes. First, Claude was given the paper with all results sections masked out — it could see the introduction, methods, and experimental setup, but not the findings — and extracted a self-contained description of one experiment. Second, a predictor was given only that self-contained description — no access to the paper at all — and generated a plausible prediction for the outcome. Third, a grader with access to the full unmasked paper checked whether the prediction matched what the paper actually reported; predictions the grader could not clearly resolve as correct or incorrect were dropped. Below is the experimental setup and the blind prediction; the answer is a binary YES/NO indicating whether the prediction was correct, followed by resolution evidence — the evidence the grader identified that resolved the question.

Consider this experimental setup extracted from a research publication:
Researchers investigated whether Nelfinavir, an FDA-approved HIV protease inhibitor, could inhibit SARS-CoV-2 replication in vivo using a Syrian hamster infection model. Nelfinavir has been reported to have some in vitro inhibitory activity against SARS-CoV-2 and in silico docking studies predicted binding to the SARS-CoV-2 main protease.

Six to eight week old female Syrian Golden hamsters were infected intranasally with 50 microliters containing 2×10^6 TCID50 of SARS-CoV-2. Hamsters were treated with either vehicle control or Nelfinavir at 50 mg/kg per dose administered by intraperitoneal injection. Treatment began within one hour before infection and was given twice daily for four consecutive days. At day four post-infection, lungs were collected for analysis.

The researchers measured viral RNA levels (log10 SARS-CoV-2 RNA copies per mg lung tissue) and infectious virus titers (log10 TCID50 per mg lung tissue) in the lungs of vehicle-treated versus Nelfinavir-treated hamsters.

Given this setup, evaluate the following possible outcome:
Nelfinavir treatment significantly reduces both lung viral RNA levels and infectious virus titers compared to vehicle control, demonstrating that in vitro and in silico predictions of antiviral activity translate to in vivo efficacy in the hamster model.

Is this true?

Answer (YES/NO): NO